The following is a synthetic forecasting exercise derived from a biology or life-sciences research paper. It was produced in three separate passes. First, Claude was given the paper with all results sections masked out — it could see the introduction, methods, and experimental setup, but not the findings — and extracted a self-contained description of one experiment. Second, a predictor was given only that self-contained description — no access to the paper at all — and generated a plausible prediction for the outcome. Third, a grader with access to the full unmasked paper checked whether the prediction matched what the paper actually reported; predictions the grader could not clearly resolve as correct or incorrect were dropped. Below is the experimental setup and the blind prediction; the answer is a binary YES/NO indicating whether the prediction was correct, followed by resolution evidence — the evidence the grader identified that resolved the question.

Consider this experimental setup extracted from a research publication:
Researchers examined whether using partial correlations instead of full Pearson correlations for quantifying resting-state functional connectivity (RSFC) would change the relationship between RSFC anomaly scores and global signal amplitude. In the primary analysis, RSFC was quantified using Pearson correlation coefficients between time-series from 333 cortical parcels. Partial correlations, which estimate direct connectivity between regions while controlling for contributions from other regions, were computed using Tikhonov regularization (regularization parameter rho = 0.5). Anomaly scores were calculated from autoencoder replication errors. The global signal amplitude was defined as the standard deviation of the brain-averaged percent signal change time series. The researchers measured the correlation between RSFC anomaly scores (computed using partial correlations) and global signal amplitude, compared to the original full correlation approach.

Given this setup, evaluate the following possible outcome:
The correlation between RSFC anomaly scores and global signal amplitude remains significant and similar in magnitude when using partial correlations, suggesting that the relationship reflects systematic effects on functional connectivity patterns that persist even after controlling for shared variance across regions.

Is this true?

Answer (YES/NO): NO